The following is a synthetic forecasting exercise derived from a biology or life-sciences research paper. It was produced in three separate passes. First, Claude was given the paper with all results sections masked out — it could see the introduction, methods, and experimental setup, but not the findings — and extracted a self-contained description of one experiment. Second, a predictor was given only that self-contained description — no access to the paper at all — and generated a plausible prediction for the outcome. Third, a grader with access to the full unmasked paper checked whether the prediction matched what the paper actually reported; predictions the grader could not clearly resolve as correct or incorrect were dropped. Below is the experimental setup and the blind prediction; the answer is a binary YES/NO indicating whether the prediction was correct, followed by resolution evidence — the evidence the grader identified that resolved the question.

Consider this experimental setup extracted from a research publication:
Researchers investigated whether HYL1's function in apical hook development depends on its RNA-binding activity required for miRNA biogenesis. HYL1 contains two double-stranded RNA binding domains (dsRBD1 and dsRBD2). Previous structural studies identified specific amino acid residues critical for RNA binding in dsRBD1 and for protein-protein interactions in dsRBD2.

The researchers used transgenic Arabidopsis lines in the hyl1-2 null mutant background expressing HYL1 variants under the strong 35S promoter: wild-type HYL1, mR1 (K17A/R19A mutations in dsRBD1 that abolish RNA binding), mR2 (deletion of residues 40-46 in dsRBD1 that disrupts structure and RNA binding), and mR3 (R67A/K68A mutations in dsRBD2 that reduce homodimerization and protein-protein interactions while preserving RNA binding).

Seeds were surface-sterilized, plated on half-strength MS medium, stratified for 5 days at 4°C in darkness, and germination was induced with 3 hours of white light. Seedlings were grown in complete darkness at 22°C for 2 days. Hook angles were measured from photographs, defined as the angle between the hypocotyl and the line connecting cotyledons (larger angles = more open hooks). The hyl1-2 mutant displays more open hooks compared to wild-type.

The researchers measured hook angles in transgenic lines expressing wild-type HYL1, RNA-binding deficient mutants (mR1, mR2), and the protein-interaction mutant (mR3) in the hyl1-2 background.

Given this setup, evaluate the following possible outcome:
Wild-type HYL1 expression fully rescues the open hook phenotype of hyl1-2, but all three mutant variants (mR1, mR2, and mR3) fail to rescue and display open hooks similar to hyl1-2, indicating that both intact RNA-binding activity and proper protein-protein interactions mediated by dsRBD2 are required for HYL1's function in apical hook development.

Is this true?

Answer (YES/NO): NO